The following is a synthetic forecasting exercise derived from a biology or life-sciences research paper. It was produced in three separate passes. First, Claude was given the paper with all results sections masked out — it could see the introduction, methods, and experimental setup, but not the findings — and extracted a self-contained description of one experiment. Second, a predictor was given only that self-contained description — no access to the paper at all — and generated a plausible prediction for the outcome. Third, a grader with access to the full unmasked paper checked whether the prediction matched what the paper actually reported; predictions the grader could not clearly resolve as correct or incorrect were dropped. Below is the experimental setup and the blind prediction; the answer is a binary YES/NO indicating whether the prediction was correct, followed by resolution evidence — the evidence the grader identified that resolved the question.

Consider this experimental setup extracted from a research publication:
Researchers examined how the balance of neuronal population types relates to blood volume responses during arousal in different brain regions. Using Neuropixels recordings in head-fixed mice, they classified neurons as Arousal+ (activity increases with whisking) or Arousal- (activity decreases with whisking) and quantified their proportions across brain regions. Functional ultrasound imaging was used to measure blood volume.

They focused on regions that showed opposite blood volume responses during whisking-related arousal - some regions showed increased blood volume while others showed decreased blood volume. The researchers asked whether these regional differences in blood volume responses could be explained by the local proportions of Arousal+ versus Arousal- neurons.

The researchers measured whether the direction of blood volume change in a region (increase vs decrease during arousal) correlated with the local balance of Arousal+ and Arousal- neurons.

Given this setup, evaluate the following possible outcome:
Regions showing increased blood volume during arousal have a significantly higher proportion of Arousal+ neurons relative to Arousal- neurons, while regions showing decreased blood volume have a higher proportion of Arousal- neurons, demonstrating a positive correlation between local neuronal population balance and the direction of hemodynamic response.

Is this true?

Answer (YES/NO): YES